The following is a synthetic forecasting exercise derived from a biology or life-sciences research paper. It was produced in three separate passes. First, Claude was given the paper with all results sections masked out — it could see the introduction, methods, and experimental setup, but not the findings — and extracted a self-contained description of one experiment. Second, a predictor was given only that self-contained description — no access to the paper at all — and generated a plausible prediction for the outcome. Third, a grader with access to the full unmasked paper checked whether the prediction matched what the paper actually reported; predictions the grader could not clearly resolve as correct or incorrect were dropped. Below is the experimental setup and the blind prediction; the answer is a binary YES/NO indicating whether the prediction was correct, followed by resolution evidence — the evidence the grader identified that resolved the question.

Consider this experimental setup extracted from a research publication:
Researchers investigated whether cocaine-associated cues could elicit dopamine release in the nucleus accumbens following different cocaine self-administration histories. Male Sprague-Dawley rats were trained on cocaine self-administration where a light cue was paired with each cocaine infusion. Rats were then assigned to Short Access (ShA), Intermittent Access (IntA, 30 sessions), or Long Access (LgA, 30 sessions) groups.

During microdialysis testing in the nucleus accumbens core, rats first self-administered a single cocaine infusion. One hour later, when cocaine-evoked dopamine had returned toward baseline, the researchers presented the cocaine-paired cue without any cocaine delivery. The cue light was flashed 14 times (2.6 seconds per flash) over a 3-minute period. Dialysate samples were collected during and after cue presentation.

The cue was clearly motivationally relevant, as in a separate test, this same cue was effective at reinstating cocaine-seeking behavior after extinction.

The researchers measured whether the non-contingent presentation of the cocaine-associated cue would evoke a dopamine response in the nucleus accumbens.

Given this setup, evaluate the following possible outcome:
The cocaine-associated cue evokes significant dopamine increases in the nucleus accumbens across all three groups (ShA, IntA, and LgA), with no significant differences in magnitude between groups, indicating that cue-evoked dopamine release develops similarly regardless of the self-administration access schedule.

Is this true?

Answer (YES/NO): NO